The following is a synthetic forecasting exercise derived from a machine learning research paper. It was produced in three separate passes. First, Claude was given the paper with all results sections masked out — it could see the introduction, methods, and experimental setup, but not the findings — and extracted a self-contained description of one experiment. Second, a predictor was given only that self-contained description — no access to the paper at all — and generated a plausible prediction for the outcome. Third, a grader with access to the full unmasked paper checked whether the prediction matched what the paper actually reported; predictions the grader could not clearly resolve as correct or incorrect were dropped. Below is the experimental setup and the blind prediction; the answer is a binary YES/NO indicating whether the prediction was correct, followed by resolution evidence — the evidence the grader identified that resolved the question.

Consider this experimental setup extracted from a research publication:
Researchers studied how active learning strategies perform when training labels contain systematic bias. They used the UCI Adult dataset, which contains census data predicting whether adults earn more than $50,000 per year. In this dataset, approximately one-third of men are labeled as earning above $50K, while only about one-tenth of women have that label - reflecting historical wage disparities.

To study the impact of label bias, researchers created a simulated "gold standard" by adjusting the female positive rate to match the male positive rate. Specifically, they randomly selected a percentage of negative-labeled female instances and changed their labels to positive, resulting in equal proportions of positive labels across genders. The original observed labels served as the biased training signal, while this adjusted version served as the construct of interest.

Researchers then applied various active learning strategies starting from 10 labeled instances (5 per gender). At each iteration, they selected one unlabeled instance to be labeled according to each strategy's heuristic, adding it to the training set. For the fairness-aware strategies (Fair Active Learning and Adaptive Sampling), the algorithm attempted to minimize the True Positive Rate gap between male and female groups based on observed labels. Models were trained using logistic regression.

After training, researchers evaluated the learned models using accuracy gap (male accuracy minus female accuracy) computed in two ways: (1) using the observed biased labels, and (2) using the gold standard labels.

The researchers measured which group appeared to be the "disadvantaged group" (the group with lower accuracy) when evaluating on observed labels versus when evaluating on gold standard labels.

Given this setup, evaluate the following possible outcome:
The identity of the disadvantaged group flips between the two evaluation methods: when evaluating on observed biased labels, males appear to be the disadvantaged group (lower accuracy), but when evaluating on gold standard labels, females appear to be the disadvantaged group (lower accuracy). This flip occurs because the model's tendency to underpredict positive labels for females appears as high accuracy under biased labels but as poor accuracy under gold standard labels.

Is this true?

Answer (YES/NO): YES